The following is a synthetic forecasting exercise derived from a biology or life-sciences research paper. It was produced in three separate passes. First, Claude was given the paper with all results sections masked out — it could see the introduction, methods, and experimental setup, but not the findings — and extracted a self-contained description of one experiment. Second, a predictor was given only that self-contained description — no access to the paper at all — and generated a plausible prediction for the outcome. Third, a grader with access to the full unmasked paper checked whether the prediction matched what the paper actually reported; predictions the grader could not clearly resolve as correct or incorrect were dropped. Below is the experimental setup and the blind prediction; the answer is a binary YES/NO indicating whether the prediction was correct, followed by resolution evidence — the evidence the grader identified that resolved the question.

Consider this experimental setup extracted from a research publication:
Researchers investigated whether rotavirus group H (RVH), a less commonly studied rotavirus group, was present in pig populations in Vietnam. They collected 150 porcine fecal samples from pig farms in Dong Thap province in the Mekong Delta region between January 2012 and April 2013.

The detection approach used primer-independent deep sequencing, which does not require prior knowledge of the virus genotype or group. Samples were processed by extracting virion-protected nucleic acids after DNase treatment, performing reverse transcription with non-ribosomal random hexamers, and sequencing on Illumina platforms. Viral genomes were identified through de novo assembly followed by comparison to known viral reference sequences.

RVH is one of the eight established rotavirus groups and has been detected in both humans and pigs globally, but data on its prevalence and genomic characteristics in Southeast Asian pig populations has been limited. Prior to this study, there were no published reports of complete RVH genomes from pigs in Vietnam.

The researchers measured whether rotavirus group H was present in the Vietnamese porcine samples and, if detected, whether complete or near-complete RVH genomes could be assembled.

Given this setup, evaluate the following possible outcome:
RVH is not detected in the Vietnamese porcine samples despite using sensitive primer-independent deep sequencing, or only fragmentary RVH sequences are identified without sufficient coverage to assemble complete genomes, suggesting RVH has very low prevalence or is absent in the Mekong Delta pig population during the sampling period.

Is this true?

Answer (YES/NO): NO